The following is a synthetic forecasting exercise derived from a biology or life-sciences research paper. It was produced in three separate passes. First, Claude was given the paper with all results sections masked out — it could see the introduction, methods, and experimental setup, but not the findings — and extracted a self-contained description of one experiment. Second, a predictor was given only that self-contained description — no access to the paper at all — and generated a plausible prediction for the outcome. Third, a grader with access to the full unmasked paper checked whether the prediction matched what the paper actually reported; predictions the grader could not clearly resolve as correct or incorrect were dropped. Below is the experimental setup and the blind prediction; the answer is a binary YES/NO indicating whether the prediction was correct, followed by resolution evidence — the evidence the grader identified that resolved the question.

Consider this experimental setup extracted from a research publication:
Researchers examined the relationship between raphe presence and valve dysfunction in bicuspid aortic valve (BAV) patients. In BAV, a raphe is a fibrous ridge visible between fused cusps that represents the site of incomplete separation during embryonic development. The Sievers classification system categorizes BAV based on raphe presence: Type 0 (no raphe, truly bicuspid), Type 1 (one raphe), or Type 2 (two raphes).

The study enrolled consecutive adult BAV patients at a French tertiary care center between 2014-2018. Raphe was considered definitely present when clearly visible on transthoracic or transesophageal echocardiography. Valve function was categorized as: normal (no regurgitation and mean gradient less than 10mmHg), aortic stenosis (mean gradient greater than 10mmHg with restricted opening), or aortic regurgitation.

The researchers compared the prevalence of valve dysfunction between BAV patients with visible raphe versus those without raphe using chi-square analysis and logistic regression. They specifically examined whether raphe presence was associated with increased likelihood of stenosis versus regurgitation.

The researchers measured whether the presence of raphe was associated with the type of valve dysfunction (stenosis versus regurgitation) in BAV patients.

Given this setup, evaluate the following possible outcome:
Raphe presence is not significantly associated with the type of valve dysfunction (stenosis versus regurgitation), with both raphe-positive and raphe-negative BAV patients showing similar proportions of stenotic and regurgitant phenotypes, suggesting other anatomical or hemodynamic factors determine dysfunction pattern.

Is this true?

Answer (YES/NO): YES